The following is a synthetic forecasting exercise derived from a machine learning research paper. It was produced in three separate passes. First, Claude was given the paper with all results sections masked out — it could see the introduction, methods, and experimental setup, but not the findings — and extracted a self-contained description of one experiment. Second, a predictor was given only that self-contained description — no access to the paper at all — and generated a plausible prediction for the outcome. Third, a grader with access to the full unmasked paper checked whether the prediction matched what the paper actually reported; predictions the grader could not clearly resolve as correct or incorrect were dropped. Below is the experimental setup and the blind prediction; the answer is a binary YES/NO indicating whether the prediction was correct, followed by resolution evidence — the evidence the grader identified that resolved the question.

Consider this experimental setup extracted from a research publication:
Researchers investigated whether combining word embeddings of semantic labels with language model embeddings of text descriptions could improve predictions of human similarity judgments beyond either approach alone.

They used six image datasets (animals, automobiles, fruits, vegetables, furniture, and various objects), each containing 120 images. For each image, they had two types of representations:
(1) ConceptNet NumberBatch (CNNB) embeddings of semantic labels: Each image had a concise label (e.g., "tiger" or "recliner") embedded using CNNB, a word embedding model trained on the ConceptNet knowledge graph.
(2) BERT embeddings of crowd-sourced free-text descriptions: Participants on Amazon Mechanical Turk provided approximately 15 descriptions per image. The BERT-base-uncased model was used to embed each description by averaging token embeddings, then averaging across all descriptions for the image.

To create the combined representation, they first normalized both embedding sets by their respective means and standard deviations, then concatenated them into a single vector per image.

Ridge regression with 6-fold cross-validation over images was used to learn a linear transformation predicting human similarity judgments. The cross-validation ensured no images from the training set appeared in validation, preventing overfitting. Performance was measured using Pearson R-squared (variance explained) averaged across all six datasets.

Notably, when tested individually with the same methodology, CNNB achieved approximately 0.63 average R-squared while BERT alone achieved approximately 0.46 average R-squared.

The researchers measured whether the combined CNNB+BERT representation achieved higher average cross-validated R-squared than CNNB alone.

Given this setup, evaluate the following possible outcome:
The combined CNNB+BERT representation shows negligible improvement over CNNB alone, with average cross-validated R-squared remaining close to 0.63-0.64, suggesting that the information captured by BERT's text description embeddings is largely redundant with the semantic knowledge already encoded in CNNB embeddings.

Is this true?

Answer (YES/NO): NO